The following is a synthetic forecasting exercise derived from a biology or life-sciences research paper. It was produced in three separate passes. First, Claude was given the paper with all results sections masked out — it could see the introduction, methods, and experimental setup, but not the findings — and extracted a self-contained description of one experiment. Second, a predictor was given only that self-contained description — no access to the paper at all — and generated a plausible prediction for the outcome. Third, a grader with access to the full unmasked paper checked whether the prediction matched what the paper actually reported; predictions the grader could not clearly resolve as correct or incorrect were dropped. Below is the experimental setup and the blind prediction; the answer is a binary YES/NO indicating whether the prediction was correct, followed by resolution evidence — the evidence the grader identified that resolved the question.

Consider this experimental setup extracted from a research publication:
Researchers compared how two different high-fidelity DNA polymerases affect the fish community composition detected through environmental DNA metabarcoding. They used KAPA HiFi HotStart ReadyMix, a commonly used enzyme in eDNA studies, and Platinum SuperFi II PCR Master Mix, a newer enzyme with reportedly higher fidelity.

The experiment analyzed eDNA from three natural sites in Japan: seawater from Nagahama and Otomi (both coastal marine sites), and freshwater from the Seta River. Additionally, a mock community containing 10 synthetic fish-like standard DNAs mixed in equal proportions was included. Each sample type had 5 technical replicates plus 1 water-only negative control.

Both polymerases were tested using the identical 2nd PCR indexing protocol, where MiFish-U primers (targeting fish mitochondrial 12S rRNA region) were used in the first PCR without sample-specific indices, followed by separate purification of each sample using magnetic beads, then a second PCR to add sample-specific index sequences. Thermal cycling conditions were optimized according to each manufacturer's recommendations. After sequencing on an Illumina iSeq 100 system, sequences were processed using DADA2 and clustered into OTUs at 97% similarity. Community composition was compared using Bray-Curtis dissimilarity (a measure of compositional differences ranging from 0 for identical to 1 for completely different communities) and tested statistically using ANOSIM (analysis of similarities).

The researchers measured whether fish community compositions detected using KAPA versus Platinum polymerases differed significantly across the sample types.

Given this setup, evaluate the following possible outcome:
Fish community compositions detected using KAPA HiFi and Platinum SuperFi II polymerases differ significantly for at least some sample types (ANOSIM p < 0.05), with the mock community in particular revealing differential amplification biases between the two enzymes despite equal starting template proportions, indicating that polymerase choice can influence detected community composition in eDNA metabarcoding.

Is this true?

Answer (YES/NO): NO